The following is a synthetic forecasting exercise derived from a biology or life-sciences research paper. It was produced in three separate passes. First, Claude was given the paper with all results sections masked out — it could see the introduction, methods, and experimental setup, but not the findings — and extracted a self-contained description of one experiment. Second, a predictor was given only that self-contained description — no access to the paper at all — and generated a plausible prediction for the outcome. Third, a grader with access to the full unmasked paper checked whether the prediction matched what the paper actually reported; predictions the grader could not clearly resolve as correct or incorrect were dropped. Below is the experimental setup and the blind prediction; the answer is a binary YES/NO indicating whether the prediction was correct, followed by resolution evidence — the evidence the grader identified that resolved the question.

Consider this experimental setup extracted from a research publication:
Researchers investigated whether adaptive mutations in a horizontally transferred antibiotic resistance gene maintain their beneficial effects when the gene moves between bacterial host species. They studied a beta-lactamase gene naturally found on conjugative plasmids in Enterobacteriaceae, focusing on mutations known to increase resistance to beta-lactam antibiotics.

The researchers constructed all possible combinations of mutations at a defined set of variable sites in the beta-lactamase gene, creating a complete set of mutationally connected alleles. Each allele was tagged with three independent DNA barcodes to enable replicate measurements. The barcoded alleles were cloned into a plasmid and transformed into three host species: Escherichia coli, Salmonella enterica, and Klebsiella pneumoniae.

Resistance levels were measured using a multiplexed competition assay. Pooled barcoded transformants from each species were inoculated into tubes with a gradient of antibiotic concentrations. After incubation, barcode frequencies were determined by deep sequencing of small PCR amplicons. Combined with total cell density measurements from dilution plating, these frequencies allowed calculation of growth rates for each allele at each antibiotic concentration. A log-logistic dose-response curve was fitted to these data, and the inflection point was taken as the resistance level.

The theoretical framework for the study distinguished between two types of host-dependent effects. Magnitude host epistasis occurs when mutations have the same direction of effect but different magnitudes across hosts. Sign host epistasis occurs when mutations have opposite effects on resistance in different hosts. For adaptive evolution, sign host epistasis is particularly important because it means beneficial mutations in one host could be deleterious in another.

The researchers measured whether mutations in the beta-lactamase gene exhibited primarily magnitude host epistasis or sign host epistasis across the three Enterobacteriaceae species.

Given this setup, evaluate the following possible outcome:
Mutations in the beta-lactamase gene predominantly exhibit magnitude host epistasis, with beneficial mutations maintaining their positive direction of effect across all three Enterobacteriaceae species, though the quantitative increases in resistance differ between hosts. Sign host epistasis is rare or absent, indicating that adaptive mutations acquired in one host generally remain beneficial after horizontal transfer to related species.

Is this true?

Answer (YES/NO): YES